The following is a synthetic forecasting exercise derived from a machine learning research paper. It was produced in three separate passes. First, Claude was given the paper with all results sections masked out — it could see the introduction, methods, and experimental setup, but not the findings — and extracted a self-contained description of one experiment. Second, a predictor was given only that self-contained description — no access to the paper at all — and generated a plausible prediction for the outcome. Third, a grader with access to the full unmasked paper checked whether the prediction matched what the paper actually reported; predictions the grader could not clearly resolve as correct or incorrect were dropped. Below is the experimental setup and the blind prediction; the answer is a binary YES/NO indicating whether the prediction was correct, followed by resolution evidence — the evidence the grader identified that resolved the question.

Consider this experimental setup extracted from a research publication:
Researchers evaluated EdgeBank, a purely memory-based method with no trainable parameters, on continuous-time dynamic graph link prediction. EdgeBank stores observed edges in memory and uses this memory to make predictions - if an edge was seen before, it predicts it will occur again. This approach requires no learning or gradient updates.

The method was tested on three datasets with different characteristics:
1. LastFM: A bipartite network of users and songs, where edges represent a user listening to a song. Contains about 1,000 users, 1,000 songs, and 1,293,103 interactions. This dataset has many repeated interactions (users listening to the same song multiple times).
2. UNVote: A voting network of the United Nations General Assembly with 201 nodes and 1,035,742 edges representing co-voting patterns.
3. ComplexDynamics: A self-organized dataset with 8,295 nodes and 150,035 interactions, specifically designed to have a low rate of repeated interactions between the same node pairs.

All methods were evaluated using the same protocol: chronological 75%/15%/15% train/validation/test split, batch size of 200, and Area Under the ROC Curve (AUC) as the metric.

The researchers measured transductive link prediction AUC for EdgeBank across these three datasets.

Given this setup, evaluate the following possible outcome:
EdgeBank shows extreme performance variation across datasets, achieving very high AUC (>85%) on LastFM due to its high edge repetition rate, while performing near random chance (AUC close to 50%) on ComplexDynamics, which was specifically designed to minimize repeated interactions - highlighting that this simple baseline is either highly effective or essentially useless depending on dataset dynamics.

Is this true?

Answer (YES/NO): NO